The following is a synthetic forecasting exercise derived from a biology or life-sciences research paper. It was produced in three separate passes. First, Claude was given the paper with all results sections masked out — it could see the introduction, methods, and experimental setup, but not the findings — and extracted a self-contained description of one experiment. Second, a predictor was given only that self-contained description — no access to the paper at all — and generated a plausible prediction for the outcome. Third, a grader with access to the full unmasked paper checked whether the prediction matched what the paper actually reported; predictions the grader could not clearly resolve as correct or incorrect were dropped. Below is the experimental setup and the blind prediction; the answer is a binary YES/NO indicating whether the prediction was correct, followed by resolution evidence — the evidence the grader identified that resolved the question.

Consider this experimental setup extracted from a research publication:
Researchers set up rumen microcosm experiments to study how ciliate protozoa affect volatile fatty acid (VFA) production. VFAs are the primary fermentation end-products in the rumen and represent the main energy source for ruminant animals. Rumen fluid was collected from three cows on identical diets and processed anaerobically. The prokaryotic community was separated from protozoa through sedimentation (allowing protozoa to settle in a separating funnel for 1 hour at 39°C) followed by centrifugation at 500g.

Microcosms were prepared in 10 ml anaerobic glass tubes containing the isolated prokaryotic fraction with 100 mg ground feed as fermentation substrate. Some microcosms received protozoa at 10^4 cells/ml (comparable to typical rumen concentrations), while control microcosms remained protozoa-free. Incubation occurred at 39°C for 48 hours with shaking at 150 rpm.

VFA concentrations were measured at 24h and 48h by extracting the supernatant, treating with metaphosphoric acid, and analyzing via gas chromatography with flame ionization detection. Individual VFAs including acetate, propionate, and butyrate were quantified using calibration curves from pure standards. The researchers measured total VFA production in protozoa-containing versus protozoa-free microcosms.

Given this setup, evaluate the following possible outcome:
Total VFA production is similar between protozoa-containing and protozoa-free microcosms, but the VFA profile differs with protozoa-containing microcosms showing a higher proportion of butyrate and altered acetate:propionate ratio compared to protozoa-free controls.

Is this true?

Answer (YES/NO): NO